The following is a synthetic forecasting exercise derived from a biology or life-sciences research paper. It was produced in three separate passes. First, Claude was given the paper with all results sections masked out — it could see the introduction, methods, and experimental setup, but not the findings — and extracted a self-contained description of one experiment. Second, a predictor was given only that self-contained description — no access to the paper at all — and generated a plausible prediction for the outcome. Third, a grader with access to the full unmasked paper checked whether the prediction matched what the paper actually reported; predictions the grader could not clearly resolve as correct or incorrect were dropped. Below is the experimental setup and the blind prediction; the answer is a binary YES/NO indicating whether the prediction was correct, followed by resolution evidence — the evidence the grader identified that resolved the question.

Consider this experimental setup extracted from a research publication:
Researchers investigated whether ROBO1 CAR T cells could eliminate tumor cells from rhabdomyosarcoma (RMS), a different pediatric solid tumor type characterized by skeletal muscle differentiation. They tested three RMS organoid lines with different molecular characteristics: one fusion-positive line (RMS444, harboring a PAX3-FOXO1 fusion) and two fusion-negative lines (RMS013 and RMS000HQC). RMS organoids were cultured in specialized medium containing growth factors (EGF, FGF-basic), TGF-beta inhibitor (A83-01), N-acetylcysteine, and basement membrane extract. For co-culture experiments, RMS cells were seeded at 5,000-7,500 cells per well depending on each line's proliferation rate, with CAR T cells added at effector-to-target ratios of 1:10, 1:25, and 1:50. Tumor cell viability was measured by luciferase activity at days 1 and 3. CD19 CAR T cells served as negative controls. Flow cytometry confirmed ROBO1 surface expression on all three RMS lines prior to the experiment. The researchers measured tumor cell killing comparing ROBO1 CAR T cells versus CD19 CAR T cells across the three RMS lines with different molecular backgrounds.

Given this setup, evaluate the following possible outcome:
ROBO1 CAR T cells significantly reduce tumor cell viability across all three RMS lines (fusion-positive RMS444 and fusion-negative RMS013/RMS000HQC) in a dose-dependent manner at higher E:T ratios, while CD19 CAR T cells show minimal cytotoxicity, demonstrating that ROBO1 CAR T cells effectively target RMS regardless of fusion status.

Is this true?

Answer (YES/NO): YES